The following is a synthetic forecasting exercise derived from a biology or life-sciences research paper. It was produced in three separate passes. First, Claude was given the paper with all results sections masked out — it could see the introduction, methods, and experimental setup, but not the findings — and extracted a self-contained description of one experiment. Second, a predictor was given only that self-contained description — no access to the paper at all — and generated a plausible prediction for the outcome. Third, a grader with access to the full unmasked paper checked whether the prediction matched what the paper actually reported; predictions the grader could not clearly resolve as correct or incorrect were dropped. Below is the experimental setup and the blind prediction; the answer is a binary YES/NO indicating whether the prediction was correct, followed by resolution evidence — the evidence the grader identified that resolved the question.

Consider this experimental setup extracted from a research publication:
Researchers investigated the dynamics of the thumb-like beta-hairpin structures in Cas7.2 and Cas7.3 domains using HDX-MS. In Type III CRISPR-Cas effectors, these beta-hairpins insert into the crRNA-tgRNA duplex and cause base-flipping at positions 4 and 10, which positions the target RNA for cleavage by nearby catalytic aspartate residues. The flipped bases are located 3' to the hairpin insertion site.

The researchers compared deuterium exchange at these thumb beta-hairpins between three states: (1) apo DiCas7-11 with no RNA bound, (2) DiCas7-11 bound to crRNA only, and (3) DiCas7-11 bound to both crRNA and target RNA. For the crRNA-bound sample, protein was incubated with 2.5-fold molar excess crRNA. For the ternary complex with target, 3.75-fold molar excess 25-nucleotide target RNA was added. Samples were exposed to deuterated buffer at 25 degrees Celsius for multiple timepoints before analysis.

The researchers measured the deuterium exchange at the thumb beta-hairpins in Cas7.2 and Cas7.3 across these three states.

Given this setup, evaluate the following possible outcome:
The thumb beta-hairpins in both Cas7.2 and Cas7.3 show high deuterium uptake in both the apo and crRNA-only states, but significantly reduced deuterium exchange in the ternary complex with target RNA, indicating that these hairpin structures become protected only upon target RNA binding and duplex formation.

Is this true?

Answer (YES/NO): NO